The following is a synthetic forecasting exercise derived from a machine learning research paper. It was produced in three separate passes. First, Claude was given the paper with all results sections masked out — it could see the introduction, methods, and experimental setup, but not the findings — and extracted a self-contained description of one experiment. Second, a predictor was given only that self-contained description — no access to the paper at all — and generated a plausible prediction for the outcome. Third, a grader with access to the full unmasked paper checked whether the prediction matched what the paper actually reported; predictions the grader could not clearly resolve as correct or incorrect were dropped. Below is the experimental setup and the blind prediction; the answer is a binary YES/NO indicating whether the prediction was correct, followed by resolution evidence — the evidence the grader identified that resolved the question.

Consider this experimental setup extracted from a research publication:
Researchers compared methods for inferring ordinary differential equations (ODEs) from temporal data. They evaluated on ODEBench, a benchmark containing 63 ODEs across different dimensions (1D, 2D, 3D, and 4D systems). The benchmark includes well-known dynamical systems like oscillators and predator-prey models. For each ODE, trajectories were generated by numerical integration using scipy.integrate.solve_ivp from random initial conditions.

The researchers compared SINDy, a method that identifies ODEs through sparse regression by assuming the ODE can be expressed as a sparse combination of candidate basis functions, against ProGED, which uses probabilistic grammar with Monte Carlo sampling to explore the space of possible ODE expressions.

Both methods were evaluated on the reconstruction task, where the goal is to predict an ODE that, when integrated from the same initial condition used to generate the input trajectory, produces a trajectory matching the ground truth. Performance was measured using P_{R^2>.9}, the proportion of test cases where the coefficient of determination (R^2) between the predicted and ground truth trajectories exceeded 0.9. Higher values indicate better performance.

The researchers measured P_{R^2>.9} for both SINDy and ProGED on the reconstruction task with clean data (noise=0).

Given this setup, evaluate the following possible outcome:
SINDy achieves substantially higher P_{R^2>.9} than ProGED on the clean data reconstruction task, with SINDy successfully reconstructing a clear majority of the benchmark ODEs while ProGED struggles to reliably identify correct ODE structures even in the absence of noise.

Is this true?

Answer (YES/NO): NO